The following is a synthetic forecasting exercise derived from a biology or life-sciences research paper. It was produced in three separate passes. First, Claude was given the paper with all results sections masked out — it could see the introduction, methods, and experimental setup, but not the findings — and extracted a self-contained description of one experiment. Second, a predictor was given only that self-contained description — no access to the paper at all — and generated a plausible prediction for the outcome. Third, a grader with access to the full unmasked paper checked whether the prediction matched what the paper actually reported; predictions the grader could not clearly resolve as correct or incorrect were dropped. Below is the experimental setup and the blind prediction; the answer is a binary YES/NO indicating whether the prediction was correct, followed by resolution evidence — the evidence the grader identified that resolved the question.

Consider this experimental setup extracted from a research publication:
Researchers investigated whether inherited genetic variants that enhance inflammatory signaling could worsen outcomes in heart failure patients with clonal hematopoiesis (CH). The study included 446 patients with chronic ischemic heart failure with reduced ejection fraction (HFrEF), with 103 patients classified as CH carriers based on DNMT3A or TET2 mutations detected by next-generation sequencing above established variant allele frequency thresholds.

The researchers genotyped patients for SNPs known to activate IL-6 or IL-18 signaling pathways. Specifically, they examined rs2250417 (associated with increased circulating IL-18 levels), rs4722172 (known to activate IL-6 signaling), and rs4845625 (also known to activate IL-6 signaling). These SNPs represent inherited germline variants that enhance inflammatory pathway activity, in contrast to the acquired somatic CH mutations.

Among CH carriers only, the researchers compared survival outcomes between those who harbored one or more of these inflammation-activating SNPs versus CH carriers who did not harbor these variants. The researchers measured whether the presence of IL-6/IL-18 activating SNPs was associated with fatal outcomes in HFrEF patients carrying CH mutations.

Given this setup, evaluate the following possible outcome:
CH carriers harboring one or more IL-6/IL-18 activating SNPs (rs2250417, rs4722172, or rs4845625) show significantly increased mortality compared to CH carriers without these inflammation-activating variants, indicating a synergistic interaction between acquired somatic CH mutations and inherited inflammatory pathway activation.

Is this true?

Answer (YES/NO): YES